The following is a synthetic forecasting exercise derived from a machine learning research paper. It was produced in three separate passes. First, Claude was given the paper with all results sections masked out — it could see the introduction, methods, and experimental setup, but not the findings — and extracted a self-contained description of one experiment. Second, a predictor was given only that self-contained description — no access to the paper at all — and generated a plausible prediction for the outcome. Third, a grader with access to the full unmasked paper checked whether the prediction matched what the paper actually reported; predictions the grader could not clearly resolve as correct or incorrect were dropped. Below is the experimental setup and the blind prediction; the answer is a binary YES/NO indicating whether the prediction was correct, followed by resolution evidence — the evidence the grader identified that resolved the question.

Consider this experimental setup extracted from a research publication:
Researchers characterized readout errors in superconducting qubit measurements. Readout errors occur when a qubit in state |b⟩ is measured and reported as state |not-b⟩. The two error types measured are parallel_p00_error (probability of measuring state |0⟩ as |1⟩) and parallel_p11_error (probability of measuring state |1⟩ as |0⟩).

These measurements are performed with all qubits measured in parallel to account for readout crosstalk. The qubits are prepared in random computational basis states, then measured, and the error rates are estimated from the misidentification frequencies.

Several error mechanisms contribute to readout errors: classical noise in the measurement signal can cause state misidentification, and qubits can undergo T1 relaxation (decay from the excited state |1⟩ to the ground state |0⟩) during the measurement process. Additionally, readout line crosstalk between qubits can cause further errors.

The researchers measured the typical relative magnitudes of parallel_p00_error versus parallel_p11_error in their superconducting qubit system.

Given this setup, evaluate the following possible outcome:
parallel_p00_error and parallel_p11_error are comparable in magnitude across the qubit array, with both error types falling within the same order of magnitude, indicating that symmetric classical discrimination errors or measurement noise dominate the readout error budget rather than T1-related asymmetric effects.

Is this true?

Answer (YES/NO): NO